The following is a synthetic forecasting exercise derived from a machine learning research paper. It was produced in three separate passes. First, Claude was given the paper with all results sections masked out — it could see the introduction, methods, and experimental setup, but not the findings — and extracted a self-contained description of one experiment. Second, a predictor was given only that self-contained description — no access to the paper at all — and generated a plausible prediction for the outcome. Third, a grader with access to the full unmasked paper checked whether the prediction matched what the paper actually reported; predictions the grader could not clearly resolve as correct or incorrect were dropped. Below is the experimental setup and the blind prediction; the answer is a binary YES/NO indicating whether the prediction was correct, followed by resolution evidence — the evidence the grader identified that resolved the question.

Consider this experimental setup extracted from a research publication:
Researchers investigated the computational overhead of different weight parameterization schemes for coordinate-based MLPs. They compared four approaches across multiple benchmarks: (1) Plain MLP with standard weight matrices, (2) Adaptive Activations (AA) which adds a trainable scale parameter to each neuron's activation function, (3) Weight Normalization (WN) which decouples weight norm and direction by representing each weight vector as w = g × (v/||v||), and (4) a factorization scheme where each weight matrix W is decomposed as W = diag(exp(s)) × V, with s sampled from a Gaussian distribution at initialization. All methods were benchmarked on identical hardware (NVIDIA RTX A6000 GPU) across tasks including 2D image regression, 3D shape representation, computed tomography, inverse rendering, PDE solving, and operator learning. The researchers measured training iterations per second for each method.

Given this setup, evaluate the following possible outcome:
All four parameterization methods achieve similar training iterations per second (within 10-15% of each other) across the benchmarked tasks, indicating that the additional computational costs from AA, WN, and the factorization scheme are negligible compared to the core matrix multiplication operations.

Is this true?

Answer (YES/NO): YES